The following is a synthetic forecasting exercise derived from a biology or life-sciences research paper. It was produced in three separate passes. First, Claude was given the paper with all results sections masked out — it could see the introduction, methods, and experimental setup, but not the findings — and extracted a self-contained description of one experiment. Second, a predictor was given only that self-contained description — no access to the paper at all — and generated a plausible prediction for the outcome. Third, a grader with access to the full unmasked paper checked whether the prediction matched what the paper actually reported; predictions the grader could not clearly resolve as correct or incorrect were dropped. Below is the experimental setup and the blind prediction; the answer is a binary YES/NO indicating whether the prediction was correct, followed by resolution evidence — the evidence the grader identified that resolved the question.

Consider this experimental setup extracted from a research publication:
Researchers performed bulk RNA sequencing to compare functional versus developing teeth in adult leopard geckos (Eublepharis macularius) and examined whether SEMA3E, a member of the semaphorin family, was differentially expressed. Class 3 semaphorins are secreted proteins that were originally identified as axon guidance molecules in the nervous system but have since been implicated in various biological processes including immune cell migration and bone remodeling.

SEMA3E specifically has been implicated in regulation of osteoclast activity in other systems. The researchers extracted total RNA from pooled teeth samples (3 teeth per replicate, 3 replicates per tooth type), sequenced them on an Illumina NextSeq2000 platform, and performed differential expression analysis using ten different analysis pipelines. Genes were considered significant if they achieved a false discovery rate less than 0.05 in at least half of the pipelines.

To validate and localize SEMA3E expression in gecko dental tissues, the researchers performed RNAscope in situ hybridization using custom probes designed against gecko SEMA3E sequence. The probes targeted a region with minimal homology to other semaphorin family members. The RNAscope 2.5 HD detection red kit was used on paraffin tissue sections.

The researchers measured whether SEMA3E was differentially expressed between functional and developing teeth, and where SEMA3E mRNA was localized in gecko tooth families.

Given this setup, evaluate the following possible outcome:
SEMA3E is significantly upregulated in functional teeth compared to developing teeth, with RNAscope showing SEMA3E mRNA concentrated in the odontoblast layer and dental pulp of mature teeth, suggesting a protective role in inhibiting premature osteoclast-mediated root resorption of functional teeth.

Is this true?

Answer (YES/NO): NO